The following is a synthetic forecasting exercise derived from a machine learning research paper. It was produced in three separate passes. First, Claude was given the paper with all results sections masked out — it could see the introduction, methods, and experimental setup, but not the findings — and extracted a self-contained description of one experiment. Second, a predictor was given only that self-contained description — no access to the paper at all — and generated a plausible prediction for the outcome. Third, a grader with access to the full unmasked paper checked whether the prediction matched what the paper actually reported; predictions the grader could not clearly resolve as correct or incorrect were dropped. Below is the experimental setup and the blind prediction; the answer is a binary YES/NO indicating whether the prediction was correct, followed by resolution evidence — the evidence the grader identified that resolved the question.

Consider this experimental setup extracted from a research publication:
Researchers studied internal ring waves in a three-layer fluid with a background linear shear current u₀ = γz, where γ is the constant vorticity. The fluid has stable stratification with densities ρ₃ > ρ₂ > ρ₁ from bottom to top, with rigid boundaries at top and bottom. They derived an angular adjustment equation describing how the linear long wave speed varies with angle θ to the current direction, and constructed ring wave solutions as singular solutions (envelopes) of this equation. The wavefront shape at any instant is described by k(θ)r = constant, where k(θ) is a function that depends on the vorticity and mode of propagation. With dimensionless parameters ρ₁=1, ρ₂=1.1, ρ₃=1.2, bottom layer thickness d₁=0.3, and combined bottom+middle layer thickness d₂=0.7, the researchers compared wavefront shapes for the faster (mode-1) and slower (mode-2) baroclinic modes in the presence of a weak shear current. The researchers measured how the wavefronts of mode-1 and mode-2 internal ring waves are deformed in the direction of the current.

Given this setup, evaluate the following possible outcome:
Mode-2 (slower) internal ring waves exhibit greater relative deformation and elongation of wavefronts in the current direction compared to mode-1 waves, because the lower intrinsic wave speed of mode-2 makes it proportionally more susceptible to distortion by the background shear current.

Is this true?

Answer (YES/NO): NO